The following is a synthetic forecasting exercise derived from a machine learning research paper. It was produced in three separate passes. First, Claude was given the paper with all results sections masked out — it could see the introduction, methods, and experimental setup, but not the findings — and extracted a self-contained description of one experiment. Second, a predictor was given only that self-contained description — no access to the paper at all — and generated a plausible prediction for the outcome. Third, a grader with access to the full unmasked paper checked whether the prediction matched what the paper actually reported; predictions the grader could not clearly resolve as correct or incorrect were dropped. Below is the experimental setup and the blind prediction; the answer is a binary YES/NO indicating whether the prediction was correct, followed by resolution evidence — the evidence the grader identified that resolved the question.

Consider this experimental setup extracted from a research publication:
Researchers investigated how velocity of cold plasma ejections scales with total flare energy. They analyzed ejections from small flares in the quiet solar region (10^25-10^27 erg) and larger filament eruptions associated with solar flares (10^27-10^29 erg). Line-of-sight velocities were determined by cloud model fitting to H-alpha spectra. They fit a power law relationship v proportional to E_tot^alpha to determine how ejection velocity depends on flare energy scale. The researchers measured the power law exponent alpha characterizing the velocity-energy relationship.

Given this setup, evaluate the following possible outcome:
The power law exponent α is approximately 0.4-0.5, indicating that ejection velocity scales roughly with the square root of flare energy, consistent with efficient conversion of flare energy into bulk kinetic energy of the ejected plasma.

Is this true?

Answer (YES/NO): NO